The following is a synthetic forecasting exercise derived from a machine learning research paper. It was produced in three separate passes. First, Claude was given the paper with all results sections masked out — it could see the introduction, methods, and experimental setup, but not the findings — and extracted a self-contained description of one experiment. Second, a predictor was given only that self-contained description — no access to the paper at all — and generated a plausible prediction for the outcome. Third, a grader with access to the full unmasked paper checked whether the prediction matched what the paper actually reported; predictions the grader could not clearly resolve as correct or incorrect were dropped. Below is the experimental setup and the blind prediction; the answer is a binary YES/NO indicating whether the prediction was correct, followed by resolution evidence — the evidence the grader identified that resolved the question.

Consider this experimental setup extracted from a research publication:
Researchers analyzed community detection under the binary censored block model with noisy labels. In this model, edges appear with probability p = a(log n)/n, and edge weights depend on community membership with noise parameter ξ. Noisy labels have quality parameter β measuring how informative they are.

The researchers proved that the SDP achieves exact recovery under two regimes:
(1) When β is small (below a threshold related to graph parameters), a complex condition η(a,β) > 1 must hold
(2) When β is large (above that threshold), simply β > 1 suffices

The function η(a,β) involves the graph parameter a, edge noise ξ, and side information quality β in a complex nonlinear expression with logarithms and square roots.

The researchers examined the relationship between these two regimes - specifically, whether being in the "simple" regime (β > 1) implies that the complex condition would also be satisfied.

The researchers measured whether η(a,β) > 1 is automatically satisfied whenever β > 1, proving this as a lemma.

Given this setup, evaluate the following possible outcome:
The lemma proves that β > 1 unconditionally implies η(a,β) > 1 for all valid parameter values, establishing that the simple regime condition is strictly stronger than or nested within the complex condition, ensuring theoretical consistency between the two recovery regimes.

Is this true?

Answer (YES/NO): YES